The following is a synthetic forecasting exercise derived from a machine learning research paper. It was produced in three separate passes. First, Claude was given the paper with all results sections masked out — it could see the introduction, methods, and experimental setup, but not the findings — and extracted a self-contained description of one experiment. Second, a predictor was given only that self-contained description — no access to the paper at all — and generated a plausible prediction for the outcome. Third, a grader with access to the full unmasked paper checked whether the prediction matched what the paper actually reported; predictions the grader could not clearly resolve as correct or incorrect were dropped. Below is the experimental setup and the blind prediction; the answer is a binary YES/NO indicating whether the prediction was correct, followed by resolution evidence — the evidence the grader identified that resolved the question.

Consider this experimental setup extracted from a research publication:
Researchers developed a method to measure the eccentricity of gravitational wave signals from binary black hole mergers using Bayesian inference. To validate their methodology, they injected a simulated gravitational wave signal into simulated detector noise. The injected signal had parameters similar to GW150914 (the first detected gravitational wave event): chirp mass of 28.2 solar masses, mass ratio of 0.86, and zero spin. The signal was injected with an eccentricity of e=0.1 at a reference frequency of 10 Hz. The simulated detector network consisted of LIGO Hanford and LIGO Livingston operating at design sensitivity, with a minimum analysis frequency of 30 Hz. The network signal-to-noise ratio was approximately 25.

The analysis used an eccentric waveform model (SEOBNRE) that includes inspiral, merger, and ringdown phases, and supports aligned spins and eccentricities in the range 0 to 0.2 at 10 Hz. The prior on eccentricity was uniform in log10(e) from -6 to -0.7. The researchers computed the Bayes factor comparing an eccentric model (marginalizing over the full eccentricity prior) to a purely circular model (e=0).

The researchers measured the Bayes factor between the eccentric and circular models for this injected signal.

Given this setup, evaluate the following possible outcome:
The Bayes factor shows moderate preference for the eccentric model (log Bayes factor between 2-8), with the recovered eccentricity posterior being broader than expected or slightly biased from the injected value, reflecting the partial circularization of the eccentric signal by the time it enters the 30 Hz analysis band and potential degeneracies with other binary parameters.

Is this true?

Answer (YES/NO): NO